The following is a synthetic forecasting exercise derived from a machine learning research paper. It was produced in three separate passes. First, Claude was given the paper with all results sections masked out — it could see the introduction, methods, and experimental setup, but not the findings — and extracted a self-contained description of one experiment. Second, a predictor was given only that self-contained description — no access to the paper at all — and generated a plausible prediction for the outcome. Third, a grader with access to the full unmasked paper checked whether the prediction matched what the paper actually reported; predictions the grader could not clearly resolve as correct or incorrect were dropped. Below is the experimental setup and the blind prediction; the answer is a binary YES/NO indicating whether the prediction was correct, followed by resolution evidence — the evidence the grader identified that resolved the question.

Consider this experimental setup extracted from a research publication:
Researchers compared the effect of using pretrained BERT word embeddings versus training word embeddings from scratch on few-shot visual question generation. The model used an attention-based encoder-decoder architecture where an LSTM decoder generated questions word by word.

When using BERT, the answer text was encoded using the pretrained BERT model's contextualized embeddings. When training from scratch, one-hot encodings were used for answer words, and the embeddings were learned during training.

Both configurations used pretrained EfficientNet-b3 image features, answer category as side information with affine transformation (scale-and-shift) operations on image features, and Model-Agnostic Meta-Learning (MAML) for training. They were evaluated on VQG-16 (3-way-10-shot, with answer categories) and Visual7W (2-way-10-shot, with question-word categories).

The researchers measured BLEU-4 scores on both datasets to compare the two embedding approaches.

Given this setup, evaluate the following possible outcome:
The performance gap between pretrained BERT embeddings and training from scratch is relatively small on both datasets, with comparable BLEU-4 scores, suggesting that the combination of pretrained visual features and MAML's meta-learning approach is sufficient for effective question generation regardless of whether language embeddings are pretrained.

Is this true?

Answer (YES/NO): NO